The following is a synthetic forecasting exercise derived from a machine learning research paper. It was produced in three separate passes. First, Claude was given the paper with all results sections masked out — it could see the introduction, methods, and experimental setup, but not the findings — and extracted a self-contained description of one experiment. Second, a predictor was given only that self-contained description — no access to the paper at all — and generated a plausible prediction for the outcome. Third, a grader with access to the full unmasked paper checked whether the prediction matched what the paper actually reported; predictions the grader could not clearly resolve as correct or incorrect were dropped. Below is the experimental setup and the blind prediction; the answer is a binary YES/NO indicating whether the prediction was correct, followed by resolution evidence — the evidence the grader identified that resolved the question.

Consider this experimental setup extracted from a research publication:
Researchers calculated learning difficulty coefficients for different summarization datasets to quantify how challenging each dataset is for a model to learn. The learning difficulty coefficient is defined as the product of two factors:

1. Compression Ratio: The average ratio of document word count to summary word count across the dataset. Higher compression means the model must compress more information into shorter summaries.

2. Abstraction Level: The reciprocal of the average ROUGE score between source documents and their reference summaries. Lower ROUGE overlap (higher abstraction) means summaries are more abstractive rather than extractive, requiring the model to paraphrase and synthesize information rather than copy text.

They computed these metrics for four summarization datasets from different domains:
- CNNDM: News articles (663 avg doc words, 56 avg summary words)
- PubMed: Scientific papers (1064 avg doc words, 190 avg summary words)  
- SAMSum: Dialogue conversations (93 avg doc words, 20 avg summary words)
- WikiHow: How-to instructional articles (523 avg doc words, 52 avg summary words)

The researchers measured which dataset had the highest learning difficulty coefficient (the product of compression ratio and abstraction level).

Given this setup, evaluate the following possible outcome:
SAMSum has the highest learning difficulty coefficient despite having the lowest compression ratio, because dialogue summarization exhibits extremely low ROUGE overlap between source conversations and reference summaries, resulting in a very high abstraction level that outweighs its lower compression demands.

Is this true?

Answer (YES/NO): NO